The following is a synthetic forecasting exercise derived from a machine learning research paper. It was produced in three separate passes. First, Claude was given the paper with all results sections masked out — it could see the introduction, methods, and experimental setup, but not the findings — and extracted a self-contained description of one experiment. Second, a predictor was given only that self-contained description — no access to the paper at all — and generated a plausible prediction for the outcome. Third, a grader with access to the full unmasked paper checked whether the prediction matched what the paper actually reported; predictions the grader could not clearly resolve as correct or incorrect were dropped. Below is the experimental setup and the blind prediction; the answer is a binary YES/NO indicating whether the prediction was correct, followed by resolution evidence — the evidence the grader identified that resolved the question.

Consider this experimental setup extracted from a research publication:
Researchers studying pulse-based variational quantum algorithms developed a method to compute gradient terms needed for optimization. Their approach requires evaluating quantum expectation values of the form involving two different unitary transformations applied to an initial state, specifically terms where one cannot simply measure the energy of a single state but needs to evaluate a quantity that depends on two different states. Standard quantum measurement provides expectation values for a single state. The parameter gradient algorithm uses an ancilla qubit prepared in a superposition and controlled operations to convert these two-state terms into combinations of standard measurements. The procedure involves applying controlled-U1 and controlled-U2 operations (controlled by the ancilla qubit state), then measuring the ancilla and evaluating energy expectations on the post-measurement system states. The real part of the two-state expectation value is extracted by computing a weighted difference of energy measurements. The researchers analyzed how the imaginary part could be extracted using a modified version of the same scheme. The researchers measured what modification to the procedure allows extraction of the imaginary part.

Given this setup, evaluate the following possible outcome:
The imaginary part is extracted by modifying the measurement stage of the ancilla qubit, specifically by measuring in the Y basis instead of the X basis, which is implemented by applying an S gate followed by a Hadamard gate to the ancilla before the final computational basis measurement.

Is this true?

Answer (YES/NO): NO